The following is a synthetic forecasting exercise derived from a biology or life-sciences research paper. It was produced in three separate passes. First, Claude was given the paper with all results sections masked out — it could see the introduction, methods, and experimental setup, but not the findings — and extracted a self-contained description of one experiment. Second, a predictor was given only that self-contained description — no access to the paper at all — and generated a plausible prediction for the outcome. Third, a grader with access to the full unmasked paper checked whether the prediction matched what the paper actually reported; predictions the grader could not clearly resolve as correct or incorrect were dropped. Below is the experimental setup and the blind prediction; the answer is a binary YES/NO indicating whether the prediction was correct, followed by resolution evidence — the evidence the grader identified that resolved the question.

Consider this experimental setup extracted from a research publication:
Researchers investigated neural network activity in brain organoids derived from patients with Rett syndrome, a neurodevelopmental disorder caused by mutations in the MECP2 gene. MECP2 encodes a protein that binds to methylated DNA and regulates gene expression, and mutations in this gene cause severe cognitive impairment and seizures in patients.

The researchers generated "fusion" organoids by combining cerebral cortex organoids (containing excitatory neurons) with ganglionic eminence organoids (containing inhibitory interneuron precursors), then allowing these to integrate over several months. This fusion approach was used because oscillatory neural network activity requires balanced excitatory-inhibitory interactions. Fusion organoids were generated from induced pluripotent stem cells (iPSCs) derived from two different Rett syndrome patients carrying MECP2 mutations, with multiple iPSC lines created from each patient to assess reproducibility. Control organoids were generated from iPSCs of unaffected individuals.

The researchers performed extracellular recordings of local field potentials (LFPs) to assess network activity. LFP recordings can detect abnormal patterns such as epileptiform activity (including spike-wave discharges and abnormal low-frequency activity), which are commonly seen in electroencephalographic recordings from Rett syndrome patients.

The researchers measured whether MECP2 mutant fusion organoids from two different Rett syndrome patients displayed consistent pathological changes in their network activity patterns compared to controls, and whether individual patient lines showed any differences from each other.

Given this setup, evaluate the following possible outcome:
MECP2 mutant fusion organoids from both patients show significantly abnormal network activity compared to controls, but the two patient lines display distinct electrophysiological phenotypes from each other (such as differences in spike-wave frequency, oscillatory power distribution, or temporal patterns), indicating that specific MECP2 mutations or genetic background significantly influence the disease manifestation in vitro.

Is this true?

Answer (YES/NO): YES